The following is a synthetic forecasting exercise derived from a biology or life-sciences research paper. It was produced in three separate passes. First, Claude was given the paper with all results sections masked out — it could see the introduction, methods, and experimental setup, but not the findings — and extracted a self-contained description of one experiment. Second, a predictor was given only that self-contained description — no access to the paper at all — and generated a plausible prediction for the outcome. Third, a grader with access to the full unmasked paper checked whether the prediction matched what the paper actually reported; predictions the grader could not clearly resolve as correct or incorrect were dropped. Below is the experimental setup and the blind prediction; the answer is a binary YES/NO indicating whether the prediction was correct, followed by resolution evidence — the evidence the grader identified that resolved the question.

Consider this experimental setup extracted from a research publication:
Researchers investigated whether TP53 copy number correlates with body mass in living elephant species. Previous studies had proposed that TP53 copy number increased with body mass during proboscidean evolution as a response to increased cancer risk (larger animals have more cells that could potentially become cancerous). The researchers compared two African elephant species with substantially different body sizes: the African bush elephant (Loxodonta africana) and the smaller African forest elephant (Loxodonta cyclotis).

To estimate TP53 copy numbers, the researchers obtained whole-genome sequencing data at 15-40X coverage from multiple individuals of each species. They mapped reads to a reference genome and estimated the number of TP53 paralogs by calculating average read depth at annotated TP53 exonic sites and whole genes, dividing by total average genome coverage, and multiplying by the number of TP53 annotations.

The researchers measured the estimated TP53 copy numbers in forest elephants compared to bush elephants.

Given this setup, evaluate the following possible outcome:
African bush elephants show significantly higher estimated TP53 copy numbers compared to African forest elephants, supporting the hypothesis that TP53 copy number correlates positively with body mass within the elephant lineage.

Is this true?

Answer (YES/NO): NO